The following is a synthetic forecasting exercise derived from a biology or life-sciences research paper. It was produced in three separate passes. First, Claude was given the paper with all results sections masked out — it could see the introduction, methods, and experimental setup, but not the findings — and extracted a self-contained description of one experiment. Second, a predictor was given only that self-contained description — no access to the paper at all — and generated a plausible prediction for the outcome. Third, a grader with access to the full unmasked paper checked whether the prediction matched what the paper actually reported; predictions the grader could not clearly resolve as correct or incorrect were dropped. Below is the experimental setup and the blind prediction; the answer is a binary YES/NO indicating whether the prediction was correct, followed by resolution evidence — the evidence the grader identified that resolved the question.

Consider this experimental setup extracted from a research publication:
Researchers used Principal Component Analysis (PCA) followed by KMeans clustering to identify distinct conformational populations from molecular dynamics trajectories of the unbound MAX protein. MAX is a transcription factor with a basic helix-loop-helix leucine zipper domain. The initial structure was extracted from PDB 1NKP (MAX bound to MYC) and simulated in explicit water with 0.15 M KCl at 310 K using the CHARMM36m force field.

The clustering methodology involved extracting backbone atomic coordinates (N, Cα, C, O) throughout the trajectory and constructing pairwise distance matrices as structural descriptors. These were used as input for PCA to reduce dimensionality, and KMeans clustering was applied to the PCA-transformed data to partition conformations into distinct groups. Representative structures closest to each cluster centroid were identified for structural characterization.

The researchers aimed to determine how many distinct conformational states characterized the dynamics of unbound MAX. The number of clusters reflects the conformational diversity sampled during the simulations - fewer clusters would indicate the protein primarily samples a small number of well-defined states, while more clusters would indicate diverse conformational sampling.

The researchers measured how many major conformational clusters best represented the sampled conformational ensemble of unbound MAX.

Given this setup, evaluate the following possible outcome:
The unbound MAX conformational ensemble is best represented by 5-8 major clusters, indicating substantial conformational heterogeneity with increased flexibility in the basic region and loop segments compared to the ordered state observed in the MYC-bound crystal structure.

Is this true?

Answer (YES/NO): YES